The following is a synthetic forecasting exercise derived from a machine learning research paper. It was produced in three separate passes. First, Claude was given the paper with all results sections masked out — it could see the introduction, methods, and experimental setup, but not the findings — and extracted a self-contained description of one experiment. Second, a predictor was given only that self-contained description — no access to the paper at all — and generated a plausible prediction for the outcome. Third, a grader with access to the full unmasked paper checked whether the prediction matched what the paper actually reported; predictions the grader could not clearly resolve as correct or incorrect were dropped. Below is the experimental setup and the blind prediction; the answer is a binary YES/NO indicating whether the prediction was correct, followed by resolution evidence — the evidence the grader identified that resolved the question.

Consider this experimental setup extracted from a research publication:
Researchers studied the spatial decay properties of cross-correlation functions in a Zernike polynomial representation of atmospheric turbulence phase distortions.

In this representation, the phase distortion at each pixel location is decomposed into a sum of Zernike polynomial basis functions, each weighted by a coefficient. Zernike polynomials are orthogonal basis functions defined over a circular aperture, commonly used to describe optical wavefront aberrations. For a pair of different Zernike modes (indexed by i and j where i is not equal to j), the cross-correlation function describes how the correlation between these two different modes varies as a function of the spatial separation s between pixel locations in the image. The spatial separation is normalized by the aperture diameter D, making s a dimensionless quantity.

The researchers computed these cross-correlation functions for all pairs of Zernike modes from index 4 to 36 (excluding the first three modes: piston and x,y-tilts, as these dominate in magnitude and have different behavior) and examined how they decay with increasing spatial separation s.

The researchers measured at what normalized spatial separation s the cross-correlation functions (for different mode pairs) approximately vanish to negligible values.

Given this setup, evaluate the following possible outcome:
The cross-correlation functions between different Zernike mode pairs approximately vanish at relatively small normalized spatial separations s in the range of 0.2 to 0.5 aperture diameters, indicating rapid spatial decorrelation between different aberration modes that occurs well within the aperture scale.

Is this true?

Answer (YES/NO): NO